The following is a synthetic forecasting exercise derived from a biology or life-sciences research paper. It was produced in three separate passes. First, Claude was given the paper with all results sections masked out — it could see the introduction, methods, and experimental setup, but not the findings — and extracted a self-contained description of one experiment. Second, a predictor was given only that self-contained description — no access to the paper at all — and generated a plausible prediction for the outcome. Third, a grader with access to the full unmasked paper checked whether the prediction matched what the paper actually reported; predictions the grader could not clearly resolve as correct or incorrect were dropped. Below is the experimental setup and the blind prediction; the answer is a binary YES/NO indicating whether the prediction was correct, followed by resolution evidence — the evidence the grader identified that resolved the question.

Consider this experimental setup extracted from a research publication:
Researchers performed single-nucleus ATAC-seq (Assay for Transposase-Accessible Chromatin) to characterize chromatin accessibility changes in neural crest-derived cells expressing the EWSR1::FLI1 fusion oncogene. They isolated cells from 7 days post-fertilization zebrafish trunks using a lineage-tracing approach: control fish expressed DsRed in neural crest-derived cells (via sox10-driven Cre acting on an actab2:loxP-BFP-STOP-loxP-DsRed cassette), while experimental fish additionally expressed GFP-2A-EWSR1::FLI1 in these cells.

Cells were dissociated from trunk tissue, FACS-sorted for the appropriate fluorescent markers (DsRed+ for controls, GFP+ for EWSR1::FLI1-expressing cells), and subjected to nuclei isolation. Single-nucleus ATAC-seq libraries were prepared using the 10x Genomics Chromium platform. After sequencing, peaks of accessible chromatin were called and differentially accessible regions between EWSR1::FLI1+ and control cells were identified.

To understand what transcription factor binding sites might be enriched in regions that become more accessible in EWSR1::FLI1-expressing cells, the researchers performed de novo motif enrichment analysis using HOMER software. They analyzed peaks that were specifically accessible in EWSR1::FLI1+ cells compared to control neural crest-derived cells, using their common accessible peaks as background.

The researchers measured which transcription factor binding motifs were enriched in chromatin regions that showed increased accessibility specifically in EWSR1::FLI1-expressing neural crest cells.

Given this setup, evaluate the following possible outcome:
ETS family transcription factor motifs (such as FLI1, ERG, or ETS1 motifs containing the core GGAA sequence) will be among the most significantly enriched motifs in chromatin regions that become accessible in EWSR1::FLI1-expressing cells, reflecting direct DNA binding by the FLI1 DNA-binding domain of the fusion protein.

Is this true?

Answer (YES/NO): YES